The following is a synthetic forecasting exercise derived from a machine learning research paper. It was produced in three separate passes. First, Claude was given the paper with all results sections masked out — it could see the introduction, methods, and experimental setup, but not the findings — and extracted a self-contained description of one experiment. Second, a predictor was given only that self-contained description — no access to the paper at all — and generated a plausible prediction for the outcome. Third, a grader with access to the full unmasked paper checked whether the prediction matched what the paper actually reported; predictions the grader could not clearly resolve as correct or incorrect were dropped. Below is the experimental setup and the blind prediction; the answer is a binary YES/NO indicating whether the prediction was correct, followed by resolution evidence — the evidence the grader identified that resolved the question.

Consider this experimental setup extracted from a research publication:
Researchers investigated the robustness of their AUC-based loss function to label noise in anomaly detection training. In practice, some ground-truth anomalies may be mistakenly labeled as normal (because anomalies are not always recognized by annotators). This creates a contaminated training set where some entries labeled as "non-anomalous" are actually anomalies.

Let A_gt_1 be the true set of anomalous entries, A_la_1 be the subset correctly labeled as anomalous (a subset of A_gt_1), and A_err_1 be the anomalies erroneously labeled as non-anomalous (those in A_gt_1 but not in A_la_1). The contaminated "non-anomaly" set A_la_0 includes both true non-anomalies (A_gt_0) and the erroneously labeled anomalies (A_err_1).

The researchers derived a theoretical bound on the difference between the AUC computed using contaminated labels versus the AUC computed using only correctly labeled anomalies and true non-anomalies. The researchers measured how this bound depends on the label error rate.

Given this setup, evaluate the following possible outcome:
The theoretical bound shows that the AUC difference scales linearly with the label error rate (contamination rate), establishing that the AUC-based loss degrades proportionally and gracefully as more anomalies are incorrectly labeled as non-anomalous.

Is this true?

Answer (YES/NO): YES